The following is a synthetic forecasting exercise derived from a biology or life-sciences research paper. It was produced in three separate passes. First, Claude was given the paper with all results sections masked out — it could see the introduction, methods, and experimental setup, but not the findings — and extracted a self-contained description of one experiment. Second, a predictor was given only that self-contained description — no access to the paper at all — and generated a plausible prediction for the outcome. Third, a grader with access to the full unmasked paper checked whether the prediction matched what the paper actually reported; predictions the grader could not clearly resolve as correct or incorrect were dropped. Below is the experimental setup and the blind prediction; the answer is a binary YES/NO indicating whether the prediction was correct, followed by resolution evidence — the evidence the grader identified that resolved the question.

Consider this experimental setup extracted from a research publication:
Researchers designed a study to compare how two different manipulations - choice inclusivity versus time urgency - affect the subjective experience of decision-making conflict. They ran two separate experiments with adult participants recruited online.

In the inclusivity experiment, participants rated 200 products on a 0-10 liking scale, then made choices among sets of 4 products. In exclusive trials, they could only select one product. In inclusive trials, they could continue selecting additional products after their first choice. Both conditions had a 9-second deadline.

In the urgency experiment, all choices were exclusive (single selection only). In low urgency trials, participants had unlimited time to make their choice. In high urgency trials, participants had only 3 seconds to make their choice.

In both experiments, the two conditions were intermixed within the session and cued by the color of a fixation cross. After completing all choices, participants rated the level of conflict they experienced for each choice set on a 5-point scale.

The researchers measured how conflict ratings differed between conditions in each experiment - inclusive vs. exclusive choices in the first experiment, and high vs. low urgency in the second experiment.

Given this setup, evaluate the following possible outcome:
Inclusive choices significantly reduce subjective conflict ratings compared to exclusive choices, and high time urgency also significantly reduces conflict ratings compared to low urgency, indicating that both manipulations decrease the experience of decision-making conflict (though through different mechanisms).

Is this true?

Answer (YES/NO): NO